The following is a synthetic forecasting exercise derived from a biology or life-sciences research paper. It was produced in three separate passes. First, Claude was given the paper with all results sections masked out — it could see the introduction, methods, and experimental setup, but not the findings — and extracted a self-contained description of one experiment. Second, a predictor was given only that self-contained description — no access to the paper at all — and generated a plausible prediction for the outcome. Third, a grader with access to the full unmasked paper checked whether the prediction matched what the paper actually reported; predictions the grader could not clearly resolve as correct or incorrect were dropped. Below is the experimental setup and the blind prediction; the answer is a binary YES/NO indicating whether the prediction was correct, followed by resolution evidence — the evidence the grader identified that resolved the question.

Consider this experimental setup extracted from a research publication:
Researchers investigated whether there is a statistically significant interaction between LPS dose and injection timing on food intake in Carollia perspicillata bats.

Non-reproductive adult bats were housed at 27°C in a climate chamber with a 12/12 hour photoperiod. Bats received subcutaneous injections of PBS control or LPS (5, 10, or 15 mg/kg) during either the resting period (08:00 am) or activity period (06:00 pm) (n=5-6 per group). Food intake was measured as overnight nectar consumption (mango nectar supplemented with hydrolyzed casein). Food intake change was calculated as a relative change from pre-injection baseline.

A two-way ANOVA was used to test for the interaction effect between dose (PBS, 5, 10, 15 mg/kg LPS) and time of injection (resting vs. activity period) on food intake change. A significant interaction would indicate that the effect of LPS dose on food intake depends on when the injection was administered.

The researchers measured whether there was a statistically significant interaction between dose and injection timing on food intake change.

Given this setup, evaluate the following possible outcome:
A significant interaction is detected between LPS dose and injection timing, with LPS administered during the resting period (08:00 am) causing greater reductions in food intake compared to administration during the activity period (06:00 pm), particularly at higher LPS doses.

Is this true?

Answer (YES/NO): NO